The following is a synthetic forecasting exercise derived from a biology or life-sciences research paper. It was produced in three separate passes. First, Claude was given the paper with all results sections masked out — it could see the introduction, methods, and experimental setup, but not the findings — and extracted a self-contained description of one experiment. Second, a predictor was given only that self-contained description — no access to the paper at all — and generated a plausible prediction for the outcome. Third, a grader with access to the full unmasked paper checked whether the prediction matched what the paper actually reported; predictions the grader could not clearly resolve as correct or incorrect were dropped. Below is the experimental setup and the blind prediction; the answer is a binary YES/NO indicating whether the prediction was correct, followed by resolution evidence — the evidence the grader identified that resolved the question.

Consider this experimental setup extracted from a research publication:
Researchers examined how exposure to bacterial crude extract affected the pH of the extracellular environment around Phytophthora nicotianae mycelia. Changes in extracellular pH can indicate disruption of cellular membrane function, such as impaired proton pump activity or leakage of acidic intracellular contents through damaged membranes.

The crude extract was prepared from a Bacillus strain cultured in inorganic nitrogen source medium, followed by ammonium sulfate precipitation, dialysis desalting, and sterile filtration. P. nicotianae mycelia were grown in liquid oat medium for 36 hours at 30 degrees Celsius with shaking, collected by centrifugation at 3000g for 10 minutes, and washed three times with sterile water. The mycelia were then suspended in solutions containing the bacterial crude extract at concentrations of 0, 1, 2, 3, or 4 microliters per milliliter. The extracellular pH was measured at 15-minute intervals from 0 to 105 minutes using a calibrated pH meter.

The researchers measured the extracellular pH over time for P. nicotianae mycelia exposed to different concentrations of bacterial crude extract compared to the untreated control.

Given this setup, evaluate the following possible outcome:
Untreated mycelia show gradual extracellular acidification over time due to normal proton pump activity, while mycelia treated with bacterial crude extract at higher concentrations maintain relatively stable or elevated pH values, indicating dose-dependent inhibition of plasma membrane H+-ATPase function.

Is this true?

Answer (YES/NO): YES